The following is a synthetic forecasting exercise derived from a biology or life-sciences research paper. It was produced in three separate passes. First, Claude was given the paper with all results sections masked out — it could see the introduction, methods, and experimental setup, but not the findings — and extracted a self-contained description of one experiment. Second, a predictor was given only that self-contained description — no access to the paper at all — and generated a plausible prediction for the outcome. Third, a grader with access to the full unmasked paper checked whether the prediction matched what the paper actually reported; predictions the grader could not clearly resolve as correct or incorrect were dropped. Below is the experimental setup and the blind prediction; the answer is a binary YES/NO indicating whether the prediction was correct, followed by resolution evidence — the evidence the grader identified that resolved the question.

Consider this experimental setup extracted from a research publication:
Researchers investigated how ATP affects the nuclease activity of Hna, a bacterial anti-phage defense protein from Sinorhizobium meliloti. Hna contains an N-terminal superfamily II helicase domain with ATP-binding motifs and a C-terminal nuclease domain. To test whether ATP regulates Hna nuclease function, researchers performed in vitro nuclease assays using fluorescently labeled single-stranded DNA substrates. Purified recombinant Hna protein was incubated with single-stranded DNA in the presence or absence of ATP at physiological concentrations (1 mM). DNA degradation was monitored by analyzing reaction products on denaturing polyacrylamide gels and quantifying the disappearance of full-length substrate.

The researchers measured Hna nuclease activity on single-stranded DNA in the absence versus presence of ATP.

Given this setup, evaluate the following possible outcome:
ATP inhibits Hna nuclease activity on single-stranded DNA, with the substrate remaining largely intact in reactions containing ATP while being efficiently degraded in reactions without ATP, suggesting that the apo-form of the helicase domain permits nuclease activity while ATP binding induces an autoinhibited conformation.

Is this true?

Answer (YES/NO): YES